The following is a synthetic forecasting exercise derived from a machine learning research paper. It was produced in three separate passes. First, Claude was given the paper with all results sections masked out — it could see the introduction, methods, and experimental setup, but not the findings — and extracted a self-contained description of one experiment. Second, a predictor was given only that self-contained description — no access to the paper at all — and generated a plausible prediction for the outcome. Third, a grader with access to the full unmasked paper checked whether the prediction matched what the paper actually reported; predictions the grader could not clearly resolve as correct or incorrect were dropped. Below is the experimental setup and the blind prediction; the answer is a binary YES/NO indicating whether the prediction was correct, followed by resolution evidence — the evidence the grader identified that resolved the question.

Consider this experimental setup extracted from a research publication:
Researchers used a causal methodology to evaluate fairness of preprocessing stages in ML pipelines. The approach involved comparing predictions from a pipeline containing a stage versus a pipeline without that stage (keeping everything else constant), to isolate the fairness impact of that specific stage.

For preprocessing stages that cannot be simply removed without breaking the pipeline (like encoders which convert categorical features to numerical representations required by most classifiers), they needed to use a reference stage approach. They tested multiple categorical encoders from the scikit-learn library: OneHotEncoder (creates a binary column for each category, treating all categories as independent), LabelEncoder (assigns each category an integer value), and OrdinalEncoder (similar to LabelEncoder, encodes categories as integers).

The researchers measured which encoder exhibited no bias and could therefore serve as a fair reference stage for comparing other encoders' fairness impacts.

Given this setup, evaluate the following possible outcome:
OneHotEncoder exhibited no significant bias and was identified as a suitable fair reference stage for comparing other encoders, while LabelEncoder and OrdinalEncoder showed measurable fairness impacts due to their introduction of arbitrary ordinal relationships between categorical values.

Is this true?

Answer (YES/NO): YES